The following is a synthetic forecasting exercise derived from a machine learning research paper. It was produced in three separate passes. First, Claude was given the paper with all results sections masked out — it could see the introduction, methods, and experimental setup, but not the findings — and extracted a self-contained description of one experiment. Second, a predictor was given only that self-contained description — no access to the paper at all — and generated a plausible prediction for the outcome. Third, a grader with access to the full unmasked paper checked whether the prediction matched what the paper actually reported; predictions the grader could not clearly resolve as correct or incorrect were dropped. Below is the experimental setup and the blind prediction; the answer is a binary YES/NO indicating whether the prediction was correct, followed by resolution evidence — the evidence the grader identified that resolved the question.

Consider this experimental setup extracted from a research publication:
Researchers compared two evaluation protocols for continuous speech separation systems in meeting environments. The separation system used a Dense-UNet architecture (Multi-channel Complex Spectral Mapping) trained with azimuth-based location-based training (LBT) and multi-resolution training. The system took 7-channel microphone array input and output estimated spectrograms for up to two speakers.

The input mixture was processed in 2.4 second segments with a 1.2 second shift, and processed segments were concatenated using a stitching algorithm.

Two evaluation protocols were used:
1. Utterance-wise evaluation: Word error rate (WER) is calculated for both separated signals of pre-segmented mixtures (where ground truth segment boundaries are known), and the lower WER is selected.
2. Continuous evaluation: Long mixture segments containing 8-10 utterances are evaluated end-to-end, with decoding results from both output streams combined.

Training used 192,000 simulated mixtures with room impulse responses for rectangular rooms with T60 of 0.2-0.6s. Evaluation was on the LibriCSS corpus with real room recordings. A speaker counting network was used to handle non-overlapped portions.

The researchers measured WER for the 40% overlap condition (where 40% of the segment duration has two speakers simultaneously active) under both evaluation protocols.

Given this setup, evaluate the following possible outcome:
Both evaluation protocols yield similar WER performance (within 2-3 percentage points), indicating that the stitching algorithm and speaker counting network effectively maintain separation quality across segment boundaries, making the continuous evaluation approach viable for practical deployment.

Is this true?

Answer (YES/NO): YES